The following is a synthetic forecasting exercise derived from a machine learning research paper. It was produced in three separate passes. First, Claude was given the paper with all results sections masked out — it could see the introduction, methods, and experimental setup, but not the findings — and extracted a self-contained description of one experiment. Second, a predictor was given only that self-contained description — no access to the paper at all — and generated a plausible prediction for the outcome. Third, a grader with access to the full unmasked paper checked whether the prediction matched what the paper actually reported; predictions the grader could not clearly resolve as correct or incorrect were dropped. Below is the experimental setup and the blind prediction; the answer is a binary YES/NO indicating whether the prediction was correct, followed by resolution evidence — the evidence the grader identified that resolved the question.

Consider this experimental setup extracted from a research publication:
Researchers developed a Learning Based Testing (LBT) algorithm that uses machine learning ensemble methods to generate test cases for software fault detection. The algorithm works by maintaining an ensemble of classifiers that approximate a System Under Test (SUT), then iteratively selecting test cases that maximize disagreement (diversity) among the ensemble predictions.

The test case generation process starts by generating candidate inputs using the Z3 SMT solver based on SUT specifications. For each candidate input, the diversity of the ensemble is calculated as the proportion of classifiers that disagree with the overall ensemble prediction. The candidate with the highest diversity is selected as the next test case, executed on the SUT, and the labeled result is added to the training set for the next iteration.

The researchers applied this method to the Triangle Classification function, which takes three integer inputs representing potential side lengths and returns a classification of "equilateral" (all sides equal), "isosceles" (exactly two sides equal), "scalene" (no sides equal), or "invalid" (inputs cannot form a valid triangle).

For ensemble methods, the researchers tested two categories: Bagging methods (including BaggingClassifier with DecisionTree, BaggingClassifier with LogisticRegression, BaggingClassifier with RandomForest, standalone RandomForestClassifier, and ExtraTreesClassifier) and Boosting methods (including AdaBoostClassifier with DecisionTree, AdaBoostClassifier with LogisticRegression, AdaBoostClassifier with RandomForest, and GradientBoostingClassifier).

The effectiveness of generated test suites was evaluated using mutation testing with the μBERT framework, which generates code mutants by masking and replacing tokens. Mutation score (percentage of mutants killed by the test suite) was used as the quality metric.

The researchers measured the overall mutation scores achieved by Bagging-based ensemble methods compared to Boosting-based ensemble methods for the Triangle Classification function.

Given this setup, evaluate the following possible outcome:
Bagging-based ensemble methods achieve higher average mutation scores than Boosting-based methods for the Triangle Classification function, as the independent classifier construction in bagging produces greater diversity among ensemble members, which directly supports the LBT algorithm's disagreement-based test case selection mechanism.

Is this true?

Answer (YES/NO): NO